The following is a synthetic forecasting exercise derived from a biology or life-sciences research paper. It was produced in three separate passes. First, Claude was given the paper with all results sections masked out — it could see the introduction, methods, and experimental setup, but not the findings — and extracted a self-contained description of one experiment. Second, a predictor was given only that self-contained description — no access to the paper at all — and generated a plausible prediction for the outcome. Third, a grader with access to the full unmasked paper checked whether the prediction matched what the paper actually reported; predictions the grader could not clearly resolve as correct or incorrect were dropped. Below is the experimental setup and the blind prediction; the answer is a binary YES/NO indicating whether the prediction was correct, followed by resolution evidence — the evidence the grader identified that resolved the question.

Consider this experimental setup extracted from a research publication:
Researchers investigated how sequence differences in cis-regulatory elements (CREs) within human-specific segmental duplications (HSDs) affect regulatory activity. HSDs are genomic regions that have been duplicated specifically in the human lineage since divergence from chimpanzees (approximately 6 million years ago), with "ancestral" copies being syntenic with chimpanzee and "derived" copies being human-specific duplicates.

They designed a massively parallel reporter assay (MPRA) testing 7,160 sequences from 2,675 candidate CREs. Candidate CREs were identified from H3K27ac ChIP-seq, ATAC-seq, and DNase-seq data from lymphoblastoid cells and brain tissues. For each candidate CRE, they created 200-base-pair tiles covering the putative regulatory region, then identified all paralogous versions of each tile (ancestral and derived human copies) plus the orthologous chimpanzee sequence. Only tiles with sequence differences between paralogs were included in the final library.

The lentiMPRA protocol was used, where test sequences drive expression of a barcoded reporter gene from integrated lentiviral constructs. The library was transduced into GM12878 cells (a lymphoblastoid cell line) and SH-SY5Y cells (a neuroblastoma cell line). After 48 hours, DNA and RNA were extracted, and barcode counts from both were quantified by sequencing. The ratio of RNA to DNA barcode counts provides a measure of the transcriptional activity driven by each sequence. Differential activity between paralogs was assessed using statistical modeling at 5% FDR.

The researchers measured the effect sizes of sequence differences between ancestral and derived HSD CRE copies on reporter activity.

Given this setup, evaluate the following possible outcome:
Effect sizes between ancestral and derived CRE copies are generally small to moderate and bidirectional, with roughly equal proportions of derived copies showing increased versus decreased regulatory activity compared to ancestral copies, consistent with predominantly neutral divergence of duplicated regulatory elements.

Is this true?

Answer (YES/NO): YES